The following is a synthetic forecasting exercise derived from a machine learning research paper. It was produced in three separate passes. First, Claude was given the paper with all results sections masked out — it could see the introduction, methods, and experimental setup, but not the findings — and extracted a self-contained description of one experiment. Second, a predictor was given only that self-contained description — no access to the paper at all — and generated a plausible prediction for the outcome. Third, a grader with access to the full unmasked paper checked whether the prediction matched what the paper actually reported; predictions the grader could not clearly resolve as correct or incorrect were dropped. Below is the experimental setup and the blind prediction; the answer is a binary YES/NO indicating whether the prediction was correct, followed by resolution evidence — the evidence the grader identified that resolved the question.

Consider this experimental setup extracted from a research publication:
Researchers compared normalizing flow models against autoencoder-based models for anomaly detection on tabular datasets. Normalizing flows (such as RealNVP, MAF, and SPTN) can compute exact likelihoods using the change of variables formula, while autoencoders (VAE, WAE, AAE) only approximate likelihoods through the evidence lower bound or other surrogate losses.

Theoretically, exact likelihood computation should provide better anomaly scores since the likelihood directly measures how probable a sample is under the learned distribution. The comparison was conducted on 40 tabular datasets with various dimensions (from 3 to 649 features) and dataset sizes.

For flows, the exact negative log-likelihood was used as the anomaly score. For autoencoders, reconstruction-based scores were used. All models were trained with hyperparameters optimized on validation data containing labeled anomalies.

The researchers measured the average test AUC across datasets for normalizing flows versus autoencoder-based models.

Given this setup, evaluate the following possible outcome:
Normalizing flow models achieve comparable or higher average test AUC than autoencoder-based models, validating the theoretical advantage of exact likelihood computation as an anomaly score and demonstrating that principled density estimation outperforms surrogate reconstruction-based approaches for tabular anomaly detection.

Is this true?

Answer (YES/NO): NO